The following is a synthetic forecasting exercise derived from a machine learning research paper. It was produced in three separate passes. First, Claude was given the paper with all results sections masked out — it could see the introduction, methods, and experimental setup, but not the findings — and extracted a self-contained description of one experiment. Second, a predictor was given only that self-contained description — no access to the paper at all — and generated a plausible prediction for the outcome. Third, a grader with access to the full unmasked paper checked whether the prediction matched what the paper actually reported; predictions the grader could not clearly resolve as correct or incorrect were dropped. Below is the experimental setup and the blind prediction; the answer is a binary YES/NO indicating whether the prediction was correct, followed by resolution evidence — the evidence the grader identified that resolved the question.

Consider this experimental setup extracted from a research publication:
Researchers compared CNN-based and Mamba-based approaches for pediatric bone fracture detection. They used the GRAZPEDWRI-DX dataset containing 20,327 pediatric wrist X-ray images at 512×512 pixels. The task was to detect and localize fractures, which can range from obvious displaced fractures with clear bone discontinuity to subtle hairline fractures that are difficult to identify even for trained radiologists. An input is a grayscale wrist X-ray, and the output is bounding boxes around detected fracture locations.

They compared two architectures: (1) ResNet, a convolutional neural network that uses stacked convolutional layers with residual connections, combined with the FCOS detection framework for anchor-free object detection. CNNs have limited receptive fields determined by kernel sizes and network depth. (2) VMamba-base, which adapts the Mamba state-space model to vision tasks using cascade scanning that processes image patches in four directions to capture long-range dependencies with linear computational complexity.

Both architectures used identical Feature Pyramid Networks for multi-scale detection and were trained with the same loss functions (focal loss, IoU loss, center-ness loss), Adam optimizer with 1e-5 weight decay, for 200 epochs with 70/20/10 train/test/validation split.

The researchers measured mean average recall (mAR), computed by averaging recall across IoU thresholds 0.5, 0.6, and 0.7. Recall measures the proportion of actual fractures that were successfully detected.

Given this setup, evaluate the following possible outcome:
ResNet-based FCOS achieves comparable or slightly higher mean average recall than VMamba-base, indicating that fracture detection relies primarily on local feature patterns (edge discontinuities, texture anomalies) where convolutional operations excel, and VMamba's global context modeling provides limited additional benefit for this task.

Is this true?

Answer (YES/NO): NO